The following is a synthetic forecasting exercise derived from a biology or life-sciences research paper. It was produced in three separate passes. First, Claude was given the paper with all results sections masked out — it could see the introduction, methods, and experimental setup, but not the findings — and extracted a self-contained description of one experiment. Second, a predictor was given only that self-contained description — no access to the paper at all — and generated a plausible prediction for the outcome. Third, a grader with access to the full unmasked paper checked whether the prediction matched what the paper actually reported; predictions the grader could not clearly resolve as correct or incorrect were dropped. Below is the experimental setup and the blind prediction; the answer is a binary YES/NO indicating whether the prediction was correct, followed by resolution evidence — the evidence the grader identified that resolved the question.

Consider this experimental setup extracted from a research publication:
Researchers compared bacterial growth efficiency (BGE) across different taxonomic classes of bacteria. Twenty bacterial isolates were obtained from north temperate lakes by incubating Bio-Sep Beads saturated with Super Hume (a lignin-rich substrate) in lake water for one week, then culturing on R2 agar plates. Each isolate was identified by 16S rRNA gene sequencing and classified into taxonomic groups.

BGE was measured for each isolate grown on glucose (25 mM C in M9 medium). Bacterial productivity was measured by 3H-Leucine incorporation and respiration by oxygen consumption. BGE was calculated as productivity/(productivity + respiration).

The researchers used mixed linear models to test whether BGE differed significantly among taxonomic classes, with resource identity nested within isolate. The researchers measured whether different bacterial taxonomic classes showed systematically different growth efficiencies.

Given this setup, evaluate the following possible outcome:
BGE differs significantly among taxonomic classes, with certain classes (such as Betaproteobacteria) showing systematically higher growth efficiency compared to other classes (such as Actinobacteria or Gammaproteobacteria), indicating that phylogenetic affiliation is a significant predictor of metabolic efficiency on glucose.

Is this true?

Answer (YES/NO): NO